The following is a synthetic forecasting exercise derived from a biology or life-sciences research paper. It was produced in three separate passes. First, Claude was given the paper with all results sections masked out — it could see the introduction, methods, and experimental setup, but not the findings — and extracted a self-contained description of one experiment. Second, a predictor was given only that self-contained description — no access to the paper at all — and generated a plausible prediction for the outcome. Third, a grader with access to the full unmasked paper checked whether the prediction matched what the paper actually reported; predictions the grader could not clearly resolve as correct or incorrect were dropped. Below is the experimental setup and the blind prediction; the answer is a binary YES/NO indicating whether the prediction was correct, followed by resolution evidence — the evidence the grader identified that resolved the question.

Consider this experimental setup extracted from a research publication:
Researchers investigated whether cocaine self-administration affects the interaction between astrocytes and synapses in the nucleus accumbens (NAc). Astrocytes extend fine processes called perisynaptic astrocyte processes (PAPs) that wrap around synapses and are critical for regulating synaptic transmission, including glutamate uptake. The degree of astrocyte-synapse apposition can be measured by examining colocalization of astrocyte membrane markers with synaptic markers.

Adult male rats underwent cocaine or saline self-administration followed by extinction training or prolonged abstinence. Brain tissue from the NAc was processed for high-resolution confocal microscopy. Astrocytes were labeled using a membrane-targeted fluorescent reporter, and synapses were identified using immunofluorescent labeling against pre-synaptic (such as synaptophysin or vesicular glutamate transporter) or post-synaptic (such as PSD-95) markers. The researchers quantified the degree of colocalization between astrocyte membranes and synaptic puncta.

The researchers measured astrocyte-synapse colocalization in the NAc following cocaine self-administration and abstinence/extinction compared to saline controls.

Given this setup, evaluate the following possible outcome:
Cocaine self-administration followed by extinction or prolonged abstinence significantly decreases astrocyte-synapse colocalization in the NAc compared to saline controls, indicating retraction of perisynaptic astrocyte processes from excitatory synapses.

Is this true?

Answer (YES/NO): YES